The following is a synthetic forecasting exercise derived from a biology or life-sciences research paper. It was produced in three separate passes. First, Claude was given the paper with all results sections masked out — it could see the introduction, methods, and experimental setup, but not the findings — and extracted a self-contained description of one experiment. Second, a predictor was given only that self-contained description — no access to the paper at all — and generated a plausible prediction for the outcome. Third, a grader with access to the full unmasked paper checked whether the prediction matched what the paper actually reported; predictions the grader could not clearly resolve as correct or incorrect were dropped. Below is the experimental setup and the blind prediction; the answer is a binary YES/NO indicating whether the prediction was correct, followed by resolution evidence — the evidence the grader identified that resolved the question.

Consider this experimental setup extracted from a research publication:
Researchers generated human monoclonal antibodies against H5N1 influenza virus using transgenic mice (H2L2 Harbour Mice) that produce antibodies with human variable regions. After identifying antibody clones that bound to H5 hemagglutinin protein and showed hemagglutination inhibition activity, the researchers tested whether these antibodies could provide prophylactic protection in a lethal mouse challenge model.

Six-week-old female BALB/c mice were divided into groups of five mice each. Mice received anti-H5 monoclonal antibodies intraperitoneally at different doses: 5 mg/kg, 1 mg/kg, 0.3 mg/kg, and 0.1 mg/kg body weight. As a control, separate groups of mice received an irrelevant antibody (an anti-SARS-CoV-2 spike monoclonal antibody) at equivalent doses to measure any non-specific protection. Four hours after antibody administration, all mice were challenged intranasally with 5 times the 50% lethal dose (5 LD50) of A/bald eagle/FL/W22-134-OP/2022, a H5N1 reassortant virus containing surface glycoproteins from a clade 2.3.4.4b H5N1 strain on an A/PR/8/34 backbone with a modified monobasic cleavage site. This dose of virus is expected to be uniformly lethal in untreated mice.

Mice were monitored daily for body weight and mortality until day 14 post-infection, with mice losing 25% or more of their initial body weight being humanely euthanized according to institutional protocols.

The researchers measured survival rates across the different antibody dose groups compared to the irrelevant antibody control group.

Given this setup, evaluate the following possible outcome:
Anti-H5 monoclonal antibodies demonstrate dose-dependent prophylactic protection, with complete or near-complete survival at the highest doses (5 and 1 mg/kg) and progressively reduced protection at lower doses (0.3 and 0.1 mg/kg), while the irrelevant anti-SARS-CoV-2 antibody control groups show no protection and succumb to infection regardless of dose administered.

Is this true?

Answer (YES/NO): NO